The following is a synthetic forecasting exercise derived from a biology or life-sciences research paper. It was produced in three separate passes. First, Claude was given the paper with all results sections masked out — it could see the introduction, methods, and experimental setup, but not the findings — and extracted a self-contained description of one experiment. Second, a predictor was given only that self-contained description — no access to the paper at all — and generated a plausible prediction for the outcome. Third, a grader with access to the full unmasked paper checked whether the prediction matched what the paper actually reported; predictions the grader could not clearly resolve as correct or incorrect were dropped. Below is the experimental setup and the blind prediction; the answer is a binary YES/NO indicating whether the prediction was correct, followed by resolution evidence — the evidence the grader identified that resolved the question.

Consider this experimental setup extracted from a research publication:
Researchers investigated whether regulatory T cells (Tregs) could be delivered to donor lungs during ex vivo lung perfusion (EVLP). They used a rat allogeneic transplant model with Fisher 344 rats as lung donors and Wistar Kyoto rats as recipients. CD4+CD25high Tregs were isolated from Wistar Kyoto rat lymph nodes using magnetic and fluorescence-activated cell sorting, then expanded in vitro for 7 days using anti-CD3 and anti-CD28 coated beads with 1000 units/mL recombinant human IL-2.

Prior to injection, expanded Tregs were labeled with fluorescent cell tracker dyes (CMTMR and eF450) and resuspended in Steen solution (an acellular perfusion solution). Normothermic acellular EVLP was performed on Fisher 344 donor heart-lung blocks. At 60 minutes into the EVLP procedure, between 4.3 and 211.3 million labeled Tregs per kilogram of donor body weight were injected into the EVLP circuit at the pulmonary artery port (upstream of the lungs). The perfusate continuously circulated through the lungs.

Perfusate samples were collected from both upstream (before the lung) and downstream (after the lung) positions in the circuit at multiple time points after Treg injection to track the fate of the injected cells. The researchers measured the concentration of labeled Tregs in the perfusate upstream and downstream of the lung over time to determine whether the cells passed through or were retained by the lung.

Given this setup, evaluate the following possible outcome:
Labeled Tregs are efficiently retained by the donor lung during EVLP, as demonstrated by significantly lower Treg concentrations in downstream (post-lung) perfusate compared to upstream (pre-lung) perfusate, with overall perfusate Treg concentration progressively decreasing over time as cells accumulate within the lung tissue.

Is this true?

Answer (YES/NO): NO